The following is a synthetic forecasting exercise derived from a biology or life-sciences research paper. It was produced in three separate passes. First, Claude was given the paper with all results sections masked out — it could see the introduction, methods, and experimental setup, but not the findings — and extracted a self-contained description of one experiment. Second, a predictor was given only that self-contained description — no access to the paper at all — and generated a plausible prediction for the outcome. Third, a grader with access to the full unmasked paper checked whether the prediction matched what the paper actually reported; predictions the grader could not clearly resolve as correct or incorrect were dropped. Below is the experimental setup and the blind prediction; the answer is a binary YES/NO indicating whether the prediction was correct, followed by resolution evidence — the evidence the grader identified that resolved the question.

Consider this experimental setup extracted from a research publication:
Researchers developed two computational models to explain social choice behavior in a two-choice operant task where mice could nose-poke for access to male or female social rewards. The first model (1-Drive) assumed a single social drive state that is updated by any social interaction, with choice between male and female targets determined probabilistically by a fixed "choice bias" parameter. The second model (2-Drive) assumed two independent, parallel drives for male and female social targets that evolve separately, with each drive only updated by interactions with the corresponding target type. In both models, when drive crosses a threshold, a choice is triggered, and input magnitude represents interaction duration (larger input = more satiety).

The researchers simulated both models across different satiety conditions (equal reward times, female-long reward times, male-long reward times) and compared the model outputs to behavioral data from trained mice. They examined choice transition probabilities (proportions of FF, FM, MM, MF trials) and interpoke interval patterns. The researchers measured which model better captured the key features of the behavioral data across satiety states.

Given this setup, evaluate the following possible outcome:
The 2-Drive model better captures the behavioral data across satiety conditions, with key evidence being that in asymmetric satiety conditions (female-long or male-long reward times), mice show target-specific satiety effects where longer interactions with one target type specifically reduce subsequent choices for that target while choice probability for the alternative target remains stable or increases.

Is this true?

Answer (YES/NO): NO